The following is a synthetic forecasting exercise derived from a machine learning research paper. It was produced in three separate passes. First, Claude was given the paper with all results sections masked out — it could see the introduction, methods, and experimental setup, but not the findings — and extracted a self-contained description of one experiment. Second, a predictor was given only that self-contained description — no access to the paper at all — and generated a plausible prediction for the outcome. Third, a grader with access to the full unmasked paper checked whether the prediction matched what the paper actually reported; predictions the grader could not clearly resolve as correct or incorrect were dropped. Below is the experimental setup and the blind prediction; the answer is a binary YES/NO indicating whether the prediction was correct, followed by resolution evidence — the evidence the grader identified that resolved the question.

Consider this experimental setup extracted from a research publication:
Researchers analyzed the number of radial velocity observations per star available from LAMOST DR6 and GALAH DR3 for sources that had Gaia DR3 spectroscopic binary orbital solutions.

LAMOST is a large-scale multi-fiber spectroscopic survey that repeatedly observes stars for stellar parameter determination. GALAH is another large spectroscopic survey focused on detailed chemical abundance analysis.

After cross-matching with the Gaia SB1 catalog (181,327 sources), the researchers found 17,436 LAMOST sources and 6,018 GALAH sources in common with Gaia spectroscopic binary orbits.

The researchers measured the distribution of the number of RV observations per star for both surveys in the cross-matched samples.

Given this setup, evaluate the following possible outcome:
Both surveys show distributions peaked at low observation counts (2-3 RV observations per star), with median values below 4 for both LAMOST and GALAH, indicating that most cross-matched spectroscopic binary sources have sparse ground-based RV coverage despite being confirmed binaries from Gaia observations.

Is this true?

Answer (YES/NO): NO